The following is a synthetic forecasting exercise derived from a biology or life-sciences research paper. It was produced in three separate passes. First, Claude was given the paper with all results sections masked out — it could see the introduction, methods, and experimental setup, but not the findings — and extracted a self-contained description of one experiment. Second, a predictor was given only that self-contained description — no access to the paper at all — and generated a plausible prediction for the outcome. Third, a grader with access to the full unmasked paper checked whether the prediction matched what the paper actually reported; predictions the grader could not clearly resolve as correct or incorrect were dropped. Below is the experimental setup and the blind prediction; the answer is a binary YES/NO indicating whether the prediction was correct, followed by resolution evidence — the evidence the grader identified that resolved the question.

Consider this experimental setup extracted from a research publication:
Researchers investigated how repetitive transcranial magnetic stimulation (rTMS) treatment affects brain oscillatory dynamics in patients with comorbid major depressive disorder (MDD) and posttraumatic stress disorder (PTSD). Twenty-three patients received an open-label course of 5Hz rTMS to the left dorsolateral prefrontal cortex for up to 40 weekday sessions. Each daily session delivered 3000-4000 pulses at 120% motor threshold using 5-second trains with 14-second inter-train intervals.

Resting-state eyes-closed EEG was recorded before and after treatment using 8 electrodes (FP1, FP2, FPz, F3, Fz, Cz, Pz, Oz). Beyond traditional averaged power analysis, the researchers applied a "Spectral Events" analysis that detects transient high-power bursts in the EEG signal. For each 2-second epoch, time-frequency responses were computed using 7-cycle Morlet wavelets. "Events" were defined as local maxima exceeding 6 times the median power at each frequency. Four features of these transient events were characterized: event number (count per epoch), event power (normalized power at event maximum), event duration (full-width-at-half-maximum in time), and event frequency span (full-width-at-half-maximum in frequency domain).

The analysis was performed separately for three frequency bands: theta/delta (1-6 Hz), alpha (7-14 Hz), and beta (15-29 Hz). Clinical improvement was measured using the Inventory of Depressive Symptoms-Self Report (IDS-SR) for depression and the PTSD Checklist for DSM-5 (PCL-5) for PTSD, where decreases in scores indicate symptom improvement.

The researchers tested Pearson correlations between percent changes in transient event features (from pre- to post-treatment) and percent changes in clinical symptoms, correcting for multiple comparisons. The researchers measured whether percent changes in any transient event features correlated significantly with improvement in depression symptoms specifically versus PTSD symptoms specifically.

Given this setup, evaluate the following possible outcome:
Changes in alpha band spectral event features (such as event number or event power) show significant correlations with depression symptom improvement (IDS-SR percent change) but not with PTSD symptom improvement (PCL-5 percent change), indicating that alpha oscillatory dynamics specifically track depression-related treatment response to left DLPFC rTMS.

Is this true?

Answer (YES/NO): NO